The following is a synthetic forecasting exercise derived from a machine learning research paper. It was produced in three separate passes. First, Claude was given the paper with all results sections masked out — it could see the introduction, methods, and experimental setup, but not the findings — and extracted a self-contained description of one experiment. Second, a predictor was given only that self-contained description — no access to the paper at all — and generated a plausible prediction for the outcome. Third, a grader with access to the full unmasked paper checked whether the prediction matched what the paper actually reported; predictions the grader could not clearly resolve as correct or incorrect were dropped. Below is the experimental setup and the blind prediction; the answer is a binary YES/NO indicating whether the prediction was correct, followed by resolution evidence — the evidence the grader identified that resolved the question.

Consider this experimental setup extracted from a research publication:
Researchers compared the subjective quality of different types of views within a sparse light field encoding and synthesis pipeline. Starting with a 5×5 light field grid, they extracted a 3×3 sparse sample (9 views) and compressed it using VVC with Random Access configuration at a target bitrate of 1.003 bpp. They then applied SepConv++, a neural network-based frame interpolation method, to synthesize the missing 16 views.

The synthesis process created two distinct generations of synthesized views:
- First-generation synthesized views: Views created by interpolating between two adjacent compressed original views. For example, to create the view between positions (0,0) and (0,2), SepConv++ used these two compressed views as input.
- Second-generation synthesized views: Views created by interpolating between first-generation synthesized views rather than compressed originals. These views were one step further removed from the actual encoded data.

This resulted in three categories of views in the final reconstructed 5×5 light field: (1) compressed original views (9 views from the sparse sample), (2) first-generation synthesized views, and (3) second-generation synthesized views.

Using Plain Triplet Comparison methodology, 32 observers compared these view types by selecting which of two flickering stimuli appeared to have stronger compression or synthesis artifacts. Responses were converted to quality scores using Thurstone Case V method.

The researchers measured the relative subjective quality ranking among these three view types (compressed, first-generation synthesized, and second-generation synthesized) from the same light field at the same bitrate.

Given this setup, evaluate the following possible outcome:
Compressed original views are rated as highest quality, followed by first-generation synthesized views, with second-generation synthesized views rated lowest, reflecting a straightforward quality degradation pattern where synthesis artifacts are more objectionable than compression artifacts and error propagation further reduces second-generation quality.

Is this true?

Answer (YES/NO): YES